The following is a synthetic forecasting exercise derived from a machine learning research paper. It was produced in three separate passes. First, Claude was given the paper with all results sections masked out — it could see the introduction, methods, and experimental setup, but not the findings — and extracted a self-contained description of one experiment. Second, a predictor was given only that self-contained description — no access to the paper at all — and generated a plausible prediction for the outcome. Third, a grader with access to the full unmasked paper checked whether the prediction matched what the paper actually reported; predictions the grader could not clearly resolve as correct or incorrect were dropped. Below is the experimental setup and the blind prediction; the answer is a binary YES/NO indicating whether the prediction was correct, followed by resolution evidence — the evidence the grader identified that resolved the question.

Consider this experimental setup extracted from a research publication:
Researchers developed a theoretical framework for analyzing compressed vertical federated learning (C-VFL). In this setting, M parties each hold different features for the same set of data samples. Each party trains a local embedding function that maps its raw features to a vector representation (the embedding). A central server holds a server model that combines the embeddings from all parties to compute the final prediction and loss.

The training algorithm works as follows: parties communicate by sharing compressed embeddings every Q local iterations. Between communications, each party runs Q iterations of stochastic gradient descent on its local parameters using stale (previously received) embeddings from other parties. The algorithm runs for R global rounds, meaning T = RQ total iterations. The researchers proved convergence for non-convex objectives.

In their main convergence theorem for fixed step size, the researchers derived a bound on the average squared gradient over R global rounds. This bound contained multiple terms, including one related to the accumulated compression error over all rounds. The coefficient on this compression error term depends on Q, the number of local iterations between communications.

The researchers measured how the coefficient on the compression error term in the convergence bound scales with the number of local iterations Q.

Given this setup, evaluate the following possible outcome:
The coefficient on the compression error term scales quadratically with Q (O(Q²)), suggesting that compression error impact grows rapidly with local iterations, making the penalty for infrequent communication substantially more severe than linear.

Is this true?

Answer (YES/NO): YES